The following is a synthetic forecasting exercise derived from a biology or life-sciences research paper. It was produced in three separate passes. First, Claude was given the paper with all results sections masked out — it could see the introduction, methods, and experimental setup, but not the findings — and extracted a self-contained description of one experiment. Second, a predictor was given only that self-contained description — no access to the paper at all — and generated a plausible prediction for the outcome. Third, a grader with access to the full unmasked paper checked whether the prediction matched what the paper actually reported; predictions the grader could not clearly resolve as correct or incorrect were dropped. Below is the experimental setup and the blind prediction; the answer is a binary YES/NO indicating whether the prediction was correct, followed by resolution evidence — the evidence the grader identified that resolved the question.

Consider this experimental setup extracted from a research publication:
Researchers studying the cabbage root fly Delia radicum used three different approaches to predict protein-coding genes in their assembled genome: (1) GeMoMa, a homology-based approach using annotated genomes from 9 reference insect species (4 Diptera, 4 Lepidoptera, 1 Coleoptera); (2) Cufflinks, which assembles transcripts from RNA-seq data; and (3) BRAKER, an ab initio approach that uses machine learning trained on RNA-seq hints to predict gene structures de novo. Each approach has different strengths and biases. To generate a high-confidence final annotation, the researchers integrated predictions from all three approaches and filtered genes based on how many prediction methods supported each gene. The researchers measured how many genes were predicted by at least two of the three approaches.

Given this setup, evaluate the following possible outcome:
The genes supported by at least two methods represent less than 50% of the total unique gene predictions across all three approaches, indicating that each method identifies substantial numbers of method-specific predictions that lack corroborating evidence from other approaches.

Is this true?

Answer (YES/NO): YES